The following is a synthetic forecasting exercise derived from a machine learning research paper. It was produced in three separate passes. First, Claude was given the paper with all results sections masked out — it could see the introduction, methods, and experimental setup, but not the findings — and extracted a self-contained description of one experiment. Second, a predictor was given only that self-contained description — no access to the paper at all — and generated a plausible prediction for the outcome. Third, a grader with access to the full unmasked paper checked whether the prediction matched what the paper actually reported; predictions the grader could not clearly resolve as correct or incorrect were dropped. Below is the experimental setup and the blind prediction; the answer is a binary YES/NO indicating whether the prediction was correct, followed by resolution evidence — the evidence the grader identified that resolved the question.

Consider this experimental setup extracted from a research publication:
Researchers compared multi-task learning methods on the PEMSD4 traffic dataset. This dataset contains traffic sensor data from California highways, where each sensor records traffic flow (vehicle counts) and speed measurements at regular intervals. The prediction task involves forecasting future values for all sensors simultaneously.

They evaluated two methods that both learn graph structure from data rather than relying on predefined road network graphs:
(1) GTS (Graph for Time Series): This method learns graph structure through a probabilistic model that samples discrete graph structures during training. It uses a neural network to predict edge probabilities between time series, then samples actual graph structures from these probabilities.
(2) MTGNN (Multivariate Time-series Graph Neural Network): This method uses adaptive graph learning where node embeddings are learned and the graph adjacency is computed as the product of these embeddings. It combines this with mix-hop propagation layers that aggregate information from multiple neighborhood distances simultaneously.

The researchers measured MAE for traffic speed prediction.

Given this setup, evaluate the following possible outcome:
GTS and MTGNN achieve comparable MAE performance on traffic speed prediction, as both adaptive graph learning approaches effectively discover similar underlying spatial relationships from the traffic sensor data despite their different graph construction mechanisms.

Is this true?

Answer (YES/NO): NO